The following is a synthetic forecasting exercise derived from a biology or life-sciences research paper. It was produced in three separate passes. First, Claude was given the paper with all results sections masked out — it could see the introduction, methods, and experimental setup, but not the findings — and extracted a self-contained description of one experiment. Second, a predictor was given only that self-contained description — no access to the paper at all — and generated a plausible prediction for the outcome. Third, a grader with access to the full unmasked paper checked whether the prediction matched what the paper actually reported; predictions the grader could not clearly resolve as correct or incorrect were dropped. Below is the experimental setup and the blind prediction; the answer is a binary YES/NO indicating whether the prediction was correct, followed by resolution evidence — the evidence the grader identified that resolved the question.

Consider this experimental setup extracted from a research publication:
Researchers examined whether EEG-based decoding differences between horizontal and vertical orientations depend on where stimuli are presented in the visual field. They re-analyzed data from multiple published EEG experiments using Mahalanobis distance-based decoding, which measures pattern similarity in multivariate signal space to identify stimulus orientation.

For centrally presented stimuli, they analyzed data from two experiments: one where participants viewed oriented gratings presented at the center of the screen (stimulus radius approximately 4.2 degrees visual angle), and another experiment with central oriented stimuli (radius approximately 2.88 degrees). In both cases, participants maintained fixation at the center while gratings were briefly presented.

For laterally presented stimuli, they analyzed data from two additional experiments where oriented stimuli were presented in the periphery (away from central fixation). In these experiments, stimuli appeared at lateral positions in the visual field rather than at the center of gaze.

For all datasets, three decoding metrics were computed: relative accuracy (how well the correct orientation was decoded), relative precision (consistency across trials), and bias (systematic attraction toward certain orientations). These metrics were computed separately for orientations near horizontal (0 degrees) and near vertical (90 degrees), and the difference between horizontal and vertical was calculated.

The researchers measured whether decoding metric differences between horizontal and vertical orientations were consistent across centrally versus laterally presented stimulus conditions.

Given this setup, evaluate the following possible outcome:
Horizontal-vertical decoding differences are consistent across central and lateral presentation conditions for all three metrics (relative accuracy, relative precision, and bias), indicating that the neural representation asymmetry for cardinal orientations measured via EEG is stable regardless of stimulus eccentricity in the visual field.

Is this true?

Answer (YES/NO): NO